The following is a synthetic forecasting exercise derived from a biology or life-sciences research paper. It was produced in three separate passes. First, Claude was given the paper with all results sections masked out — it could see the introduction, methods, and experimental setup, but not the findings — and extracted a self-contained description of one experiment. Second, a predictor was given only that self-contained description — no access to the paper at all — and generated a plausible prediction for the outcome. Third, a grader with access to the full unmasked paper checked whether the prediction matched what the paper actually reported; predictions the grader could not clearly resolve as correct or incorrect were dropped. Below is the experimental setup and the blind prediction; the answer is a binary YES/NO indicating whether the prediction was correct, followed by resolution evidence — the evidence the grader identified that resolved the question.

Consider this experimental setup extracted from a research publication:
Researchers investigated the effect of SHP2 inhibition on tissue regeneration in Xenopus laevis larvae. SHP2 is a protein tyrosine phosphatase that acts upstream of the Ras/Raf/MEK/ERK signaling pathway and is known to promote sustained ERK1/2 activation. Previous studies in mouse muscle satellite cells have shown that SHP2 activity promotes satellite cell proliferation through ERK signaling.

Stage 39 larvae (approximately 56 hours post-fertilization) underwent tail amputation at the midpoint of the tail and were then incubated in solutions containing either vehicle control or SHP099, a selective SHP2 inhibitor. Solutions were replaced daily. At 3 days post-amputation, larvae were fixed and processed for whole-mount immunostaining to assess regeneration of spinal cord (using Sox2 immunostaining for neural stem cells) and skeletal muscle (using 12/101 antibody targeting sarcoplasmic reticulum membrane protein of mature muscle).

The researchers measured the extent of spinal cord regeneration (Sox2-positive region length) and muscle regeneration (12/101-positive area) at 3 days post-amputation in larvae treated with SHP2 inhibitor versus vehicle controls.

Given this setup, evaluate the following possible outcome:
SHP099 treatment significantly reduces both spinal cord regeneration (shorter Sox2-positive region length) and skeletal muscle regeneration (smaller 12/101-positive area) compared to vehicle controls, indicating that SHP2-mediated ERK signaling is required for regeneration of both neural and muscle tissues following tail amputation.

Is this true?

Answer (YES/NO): YES